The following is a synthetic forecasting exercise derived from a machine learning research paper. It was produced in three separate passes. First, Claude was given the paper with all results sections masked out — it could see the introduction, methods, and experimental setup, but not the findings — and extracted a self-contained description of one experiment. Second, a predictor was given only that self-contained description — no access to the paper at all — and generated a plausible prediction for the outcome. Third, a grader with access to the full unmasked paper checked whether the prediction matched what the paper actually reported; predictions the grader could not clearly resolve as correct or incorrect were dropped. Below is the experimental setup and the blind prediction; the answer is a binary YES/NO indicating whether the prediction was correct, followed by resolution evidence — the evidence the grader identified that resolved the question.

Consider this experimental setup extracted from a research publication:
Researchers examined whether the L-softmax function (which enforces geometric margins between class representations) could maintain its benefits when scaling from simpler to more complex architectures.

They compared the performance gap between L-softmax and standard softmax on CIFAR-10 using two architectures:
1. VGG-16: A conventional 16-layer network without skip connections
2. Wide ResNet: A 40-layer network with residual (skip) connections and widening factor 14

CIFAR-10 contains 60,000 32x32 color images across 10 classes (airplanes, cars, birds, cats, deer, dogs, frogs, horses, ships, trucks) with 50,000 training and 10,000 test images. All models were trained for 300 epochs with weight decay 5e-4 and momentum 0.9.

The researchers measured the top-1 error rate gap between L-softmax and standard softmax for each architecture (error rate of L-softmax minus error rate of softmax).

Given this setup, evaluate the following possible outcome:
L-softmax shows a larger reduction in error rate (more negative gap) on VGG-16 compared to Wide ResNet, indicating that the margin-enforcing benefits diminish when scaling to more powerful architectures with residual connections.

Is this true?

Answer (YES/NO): NO